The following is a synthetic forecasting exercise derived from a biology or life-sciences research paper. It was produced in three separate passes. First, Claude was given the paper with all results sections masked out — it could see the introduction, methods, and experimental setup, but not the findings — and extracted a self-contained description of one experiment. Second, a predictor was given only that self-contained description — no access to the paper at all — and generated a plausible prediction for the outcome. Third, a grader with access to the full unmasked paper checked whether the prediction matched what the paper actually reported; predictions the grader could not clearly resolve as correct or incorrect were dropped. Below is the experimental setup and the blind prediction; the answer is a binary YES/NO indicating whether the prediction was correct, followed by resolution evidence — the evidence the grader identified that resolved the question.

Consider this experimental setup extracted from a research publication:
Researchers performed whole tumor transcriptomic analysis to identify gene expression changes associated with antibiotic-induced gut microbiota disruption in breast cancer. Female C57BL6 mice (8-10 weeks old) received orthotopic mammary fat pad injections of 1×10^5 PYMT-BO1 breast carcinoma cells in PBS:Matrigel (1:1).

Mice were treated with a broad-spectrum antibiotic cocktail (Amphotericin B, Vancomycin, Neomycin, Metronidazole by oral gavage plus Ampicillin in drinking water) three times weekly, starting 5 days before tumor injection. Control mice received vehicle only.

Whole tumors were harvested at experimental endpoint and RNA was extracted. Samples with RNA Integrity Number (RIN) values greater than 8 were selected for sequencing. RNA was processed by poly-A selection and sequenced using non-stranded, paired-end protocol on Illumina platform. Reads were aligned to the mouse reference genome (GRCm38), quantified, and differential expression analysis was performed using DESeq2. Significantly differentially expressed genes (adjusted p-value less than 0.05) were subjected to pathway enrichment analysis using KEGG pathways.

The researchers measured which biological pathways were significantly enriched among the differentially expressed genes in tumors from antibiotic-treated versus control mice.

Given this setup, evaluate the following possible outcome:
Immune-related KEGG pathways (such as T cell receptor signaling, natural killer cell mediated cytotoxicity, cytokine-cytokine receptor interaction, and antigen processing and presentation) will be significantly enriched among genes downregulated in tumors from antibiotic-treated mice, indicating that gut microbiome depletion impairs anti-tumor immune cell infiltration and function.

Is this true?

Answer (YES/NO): NO